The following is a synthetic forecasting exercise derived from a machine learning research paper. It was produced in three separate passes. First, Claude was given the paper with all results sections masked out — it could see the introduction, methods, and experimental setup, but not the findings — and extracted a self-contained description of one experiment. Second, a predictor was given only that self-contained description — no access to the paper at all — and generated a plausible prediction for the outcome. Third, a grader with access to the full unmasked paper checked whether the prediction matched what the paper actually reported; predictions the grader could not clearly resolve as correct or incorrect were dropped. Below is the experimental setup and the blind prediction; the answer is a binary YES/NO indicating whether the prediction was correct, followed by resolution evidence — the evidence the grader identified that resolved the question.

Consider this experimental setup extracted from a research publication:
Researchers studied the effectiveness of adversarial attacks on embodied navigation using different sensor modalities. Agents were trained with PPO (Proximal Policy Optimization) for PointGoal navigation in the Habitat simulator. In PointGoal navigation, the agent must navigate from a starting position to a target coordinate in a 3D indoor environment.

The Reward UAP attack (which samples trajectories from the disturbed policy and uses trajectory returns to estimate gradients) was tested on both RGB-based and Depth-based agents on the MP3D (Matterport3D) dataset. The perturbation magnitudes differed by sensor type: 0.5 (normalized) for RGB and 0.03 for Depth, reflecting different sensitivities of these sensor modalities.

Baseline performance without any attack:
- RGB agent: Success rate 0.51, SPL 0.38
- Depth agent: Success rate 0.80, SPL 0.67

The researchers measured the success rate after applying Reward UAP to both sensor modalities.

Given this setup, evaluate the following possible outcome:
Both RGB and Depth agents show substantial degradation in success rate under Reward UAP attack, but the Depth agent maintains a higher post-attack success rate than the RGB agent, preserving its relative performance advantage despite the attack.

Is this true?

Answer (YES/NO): NO